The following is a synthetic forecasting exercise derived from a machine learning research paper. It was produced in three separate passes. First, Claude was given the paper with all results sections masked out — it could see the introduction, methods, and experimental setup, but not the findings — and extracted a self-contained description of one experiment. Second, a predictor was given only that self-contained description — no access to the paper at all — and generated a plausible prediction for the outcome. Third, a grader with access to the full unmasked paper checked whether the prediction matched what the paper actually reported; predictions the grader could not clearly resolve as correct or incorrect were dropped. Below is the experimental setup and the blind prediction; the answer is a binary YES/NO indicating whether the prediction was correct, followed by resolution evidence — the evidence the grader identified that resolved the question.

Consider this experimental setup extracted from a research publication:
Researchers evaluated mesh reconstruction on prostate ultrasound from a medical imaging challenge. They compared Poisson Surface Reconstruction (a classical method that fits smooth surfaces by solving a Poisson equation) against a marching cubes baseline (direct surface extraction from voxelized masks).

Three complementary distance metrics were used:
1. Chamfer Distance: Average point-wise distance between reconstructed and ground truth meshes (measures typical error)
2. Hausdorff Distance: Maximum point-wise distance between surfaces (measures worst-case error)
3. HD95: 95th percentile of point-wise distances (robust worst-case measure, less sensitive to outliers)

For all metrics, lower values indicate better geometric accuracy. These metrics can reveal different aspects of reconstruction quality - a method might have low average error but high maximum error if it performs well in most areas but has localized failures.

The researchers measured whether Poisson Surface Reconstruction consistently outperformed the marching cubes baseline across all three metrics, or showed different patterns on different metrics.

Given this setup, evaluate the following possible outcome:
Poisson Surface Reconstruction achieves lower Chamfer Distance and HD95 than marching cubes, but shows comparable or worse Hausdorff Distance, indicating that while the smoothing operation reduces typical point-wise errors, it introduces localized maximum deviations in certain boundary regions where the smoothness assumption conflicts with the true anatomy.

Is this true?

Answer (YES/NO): YES